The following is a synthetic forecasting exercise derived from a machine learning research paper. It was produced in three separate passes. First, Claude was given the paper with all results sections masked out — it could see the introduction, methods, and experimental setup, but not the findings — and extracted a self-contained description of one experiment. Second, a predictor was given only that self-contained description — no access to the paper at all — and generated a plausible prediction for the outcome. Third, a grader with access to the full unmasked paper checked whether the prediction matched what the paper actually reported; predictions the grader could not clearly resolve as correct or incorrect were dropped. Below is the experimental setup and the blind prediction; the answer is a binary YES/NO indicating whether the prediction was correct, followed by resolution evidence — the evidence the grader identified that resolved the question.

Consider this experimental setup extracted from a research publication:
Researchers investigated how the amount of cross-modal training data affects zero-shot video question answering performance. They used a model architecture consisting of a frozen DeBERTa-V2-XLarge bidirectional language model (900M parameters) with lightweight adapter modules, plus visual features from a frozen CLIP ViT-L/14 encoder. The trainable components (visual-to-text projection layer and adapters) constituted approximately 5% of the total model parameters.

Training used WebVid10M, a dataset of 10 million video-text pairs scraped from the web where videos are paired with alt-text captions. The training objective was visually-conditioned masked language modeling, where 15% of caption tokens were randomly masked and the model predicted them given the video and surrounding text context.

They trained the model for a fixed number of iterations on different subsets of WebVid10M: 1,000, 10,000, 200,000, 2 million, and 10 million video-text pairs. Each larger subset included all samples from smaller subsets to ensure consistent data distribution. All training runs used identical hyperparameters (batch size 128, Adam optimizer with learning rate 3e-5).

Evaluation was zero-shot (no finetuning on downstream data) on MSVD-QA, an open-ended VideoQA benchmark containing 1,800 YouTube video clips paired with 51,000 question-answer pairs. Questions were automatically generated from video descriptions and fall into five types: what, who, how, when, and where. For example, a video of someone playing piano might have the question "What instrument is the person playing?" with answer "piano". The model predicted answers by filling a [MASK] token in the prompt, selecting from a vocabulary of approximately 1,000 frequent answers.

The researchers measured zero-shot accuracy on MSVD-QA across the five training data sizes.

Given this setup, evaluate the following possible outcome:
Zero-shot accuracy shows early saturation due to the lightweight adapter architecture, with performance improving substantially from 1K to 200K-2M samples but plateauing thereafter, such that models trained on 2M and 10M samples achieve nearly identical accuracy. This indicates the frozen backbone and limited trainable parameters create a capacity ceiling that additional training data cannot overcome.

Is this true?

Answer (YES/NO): NO